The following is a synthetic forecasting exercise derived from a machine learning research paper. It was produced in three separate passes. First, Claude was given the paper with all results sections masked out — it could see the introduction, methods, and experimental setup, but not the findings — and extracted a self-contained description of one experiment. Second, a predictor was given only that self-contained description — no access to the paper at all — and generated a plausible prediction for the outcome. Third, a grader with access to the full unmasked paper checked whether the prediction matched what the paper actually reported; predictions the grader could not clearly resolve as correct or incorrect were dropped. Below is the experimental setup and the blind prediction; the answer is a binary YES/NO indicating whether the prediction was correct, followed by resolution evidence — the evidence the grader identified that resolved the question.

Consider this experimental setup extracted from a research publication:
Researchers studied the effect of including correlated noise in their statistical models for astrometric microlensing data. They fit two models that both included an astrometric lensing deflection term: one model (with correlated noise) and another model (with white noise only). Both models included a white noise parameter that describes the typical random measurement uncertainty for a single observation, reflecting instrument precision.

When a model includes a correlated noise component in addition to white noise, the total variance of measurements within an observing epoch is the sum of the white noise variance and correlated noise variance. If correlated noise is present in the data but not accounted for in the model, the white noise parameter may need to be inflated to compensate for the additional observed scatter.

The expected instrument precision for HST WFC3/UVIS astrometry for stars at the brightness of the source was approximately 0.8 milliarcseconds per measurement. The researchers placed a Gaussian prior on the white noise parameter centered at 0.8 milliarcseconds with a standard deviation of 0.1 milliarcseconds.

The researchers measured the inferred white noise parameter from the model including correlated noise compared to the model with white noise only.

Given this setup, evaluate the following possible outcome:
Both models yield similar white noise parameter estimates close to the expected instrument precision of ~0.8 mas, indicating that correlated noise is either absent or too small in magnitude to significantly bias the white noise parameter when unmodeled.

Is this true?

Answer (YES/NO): NO